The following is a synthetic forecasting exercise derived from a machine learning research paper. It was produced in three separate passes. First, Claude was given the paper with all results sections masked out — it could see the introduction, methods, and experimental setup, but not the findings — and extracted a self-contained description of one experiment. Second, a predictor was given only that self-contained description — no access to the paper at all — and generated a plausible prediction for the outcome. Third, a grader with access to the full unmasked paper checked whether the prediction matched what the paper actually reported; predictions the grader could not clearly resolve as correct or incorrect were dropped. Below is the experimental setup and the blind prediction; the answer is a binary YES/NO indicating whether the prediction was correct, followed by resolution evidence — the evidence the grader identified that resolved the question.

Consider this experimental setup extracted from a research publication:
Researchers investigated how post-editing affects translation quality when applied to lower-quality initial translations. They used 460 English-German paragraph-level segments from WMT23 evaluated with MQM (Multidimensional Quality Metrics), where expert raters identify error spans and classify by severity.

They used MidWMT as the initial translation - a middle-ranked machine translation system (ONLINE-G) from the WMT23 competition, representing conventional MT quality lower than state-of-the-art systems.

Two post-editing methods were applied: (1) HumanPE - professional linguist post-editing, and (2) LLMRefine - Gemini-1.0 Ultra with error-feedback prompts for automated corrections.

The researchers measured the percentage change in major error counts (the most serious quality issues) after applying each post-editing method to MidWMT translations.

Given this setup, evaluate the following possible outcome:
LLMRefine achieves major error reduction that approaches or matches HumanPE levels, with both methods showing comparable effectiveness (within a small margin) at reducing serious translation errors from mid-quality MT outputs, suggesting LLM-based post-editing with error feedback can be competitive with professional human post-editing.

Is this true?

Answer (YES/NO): YES